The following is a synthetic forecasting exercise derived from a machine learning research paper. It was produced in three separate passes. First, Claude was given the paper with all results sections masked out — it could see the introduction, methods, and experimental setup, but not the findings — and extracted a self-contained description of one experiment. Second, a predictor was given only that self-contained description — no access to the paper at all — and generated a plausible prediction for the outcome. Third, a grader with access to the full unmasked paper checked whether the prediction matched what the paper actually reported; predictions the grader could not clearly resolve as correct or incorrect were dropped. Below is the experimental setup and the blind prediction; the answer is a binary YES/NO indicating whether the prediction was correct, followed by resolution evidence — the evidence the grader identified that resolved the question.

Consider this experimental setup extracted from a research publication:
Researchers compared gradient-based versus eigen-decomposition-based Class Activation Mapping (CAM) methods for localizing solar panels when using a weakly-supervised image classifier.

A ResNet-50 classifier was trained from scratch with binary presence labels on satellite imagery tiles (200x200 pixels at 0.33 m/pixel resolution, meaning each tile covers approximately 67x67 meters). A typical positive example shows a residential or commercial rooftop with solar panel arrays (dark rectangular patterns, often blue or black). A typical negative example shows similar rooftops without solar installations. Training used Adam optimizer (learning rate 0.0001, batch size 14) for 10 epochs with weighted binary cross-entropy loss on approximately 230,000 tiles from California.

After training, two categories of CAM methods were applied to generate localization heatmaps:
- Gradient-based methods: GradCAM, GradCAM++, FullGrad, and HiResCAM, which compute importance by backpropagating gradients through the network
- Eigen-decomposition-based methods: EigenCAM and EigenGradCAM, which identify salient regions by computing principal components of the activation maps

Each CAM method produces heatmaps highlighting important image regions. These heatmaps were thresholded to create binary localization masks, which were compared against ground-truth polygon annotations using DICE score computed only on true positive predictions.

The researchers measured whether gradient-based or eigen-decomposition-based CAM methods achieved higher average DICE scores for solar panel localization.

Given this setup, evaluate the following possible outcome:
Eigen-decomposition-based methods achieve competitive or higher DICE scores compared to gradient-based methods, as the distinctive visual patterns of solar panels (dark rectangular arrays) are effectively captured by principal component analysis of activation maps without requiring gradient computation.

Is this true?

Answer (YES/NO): NO